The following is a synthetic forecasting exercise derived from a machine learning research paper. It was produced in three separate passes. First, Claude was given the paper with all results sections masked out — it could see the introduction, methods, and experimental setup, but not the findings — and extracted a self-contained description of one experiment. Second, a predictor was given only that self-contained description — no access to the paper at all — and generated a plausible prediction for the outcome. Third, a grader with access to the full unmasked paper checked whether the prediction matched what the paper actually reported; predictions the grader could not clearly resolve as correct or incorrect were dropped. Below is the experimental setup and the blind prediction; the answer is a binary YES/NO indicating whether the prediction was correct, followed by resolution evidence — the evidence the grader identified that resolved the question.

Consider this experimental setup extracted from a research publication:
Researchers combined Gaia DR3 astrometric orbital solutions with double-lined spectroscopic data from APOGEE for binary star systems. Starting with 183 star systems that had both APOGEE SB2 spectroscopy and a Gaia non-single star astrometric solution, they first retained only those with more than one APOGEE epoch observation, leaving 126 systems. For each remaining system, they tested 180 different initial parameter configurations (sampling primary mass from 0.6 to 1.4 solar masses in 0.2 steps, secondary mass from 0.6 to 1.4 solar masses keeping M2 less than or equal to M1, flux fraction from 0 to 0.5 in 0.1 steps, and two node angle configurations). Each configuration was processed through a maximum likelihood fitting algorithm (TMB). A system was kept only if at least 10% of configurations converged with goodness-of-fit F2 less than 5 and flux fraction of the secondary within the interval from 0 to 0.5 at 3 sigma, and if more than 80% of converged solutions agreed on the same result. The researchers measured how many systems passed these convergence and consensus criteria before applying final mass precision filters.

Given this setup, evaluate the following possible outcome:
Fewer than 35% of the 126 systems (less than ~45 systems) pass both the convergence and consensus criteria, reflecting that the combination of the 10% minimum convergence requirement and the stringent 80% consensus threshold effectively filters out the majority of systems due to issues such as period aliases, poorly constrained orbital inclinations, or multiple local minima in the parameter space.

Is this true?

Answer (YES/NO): YES